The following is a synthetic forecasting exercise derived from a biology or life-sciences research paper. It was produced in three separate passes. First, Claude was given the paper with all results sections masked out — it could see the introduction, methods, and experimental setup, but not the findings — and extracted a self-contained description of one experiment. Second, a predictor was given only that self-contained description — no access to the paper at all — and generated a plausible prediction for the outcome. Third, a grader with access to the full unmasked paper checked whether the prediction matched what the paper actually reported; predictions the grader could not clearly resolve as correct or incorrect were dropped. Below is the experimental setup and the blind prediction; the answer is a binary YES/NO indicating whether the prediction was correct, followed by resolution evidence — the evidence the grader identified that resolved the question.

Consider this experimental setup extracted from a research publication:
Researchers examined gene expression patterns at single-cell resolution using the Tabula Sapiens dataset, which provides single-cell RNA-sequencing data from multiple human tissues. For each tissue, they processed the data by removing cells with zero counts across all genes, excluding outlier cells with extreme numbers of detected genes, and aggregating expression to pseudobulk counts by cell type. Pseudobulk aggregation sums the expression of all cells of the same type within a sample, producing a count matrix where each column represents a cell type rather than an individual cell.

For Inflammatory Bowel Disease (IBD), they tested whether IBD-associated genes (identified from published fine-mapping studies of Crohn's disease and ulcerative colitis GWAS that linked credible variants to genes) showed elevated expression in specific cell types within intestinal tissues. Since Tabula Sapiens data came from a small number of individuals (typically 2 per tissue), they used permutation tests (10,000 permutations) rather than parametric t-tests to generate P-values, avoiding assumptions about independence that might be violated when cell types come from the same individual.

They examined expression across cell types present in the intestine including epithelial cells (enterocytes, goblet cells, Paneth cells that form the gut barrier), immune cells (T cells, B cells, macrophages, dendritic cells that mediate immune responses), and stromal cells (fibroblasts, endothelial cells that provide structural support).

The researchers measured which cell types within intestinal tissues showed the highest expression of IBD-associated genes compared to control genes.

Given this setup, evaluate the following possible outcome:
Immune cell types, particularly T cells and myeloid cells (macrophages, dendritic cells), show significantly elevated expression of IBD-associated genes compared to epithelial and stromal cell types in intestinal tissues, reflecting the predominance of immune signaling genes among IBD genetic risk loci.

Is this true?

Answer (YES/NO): YES